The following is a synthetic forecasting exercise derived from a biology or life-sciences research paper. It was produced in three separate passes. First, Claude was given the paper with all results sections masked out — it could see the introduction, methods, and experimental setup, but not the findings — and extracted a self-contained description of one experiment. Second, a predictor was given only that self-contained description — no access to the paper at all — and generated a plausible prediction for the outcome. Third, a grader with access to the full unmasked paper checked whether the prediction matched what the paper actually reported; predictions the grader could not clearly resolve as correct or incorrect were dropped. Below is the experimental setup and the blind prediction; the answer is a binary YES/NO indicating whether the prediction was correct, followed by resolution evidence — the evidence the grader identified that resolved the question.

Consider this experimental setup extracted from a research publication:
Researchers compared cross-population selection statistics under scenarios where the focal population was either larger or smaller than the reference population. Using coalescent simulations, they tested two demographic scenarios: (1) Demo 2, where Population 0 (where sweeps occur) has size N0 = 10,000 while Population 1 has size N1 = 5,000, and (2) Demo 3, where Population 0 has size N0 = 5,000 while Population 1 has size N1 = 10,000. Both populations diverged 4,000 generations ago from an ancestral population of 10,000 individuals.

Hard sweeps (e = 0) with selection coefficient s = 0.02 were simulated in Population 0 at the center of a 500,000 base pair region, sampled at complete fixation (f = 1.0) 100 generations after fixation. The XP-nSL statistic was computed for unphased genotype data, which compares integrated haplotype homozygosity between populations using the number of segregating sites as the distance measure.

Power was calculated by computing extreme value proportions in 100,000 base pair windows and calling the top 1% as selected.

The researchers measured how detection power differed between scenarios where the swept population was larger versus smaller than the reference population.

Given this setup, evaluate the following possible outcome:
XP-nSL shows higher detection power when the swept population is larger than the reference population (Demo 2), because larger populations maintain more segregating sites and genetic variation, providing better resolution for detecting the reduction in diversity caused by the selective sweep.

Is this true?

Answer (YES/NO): YES